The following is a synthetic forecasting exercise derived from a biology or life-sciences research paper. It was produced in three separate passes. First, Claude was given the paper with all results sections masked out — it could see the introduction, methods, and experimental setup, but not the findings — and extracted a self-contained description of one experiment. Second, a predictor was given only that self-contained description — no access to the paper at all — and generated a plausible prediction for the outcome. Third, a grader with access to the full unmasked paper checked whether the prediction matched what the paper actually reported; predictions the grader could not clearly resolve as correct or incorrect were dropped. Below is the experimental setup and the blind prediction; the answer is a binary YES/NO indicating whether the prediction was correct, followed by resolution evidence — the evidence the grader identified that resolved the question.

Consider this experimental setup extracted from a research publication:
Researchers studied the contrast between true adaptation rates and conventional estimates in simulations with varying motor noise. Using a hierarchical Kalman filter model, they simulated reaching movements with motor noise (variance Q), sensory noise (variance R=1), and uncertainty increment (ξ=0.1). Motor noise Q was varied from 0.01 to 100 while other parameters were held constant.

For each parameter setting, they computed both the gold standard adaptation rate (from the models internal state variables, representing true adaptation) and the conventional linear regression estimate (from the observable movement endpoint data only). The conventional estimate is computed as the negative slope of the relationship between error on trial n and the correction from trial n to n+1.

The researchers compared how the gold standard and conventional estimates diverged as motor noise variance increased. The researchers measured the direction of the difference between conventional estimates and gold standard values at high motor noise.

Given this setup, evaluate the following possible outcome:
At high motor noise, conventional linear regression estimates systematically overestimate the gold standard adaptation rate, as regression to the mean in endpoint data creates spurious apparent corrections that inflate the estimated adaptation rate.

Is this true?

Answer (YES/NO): YES